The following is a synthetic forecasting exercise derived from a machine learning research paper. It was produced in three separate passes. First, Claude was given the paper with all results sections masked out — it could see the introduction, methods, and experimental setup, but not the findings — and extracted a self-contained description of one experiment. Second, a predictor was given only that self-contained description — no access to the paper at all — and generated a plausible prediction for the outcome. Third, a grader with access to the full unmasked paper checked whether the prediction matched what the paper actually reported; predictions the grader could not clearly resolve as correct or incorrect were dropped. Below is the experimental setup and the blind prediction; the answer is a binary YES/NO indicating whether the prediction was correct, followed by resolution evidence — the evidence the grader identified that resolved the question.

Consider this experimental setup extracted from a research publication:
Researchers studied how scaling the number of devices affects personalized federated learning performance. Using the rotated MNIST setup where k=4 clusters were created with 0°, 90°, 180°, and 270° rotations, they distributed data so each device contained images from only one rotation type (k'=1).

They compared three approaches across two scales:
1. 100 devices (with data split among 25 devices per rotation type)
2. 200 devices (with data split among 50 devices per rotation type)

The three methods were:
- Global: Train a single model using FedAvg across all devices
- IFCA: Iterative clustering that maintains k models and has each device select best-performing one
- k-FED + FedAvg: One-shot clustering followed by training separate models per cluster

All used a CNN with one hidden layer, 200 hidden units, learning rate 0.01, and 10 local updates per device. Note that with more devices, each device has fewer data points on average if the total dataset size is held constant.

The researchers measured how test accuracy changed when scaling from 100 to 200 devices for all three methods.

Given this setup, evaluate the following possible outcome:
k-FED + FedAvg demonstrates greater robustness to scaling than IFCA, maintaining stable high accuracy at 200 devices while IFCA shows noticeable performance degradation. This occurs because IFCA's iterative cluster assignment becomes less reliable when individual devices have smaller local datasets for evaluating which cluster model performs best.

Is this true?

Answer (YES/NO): NO